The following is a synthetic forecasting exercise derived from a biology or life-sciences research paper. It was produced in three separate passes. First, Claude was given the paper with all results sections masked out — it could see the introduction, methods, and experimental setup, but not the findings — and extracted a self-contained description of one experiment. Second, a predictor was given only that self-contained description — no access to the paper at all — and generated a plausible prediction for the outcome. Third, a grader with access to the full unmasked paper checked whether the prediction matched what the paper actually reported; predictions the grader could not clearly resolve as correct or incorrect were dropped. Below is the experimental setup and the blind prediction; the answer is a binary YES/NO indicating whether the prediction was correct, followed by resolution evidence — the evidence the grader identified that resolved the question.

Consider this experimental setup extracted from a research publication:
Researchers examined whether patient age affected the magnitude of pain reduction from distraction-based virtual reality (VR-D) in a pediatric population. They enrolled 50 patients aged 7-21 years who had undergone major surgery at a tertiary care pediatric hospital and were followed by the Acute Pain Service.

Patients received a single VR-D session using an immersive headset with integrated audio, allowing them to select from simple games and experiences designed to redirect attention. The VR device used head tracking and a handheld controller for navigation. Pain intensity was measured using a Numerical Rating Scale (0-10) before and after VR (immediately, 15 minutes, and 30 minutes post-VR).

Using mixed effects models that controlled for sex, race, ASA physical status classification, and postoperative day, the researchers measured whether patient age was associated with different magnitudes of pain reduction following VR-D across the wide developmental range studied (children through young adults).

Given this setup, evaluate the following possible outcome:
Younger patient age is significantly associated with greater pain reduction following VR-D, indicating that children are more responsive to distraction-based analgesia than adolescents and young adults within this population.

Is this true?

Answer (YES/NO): YES